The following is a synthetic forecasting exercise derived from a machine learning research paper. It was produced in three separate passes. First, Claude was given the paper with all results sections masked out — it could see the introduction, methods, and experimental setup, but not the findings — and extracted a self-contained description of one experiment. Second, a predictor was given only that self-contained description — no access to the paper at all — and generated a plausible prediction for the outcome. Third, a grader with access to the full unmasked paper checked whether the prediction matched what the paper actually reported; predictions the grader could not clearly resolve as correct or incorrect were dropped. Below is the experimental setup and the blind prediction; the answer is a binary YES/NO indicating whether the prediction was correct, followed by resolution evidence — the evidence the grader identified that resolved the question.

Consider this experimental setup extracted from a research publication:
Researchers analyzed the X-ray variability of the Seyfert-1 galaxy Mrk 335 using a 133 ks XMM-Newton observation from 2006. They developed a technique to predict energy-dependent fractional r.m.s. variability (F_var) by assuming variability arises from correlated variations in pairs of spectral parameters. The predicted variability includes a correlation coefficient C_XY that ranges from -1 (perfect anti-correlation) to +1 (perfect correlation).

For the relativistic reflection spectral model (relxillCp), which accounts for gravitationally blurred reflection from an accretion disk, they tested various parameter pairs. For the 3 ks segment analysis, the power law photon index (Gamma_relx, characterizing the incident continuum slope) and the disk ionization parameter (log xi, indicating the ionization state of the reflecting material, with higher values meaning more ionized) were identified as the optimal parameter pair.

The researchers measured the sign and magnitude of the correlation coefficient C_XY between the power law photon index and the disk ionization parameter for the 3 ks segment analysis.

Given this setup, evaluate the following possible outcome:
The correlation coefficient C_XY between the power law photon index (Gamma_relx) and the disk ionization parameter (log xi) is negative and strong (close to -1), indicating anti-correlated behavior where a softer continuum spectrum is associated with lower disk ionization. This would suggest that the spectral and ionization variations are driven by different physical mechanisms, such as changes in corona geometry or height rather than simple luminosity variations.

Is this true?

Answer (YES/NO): NO